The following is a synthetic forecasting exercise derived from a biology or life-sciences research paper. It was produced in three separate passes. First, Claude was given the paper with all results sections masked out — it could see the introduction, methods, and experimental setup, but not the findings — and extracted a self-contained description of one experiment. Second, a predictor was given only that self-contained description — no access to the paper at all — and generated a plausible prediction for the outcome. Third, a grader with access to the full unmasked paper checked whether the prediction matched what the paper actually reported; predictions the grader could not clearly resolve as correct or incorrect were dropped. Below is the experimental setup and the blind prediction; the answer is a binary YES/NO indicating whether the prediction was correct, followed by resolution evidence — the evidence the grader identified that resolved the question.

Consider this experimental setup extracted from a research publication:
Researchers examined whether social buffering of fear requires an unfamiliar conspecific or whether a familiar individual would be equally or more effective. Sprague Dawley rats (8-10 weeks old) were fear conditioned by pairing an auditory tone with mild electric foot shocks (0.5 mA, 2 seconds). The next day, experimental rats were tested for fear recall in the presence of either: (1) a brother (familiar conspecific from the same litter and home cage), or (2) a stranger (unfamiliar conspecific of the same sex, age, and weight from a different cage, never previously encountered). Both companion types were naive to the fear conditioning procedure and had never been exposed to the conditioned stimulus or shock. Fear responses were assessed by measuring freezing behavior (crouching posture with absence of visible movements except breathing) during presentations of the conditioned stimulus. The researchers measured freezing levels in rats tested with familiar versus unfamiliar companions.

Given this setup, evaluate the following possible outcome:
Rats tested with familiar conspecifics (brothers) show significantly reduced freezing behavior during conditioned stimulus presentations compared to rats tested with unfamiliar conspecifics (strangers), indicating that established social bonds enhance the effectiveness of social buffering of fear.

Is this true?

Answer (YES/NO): NO